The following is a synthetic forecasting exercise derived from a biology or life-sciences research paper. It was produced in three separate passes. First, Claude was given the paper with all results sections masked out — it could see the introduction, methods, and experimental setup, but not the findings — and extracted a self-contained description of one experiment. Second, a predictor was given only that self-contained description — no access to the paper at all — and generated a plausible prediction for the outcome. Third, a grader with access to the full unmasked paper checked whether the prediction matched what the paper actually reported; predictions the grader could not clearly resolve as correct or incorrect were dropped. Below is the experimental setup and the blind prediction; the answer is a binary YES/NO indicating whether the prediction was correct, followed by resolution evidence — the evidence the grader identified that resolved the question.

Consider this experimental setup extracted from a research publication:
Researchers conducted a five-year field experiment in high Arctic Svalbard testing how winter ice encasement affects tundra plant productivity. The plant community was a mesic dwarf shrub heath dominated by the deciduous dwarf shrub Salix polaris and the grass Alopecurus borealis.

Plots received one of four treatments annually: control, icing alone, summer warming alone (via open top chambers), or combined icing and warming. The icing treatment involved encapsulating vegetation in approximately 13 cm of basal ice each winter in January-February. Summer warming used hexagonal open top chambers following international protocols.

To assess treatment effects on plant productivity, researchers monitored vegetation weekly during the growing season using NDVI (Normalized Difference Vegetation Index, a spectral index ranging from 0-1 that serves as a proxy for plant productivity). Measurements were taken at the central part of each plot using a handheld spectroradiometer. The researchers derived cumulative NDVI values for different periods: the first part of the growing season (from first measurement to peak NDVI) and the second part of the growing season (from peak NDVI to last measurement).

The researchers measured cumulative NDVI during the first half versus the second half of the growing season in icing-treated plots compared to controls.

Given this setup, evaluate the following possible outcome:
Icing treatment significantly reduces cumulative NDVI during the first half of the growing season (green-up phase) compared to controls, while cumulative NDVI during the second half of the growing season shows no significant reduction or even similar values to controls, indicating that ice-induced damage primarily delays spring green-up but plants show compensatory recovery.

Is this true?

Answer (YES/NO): NO